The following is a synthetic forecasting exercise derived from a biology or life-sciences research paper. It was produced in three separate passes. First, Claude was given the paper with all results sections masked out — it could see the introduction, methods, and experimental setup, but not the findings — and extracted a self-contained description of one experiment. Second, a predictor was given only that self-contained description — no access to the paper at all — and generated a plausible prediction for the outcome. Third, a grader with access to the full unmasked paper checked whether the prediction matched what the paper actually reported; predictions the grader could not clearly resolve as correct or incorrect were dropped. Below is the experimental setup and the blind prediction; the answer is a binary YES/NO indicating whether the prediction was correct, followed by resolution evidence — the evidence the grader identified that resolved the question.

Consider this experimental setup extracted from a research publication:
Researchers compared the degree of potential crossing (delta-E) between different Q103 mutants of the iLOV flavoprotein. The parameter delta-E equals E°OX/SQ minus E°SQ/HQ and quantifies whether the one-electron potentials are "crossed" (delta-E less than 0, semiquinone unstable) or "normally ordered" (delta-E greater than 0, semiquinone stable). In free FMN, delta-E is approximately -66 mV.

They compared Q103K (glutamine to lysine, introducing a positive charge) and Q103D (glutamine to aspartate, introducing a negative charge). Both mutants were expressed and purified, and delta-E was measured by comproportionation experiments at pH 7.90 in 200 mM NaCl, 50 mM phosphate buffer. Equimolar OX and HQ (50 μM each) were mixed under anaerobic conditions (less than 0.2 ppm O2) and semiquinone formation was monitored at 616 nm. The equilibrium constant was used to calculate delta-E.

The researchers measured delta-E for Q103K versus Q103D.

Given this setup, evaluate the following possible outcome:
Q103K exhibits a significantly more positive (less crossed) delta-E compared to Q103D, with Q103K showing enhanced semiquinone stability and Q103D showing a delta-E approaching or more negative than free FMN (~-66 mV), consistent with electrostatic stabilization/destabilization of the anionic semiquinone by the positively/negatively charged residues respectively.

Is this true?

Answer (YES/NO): NO